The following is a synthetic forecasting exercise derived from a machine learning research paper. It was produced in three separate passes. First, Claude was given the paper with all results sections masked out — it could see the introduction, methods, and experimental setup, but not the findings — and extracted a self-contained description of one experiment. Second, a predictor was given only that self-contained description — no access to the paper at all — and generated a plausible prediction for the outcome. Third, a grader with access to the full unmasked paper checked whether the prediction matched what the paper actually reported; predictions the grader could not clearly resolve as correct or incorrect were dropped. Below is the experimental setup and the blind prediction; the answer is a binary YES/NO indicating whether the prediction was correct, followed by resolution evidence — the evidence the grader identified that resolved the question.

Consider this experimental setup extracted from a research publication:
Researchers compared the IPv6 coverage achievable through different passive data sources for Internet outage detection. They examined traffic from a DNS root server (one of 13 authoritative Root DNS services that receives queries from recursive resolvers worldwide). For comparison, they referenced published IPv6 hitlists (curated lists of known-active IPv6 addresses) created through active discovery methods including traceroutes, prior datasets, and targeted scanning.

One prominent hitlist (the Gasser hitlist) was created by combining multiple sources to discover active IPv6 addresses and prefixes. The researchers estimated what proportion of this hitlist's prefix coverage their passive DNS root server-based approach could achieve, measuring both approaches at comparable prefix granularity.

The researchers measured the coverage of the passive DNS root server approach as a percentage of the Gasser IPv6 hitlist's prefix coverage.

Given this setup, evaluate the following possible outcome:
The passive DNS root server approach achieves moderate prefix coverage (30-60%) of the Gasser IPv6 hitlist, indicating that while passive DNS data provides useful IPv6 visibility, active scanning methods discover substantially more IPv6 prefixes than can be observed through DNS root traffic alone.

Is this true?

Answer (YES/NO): NO